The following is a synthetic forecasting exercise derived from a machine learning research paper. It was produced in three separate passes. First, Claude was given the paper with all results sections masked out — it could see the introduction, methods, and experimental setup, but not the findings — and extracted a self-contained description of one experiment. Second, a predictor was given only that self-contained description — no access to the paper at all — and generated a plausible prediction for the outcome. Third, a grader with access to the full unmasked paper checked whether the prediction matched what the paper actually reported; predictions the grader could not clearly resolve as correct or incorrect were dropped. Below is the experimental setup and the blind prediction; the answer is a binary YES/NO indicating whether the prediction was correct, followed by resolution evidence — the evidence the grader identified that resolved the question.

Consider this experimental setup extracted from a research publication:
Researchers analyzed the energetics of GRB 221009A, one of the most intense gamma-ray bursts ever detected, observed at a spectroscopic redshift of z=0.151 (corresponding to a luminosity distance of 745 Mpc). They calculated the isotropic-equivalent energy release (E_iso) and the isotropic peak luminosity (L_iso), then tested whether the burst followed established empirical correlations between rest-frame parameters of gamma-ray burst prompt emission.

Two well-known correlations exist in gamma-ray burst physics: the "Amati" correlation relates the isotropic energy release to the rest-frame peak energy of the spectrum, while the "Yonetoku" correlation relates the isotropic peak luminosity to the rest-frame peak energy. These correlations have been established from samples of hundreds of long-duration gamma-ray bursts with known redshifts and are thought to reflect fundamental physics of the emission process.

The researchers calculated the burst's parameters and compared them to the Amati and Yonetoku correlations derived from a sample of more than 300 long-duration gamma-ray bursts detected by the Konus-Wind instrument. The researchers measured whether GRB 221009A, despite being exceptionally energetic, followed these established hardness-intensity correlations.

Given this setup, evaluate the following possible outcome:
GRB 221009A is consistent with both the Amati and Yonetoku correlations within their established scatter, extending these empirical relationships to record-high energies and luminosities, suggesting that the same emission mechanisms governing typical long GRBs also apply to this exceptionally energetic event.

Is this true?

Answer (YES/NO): YES